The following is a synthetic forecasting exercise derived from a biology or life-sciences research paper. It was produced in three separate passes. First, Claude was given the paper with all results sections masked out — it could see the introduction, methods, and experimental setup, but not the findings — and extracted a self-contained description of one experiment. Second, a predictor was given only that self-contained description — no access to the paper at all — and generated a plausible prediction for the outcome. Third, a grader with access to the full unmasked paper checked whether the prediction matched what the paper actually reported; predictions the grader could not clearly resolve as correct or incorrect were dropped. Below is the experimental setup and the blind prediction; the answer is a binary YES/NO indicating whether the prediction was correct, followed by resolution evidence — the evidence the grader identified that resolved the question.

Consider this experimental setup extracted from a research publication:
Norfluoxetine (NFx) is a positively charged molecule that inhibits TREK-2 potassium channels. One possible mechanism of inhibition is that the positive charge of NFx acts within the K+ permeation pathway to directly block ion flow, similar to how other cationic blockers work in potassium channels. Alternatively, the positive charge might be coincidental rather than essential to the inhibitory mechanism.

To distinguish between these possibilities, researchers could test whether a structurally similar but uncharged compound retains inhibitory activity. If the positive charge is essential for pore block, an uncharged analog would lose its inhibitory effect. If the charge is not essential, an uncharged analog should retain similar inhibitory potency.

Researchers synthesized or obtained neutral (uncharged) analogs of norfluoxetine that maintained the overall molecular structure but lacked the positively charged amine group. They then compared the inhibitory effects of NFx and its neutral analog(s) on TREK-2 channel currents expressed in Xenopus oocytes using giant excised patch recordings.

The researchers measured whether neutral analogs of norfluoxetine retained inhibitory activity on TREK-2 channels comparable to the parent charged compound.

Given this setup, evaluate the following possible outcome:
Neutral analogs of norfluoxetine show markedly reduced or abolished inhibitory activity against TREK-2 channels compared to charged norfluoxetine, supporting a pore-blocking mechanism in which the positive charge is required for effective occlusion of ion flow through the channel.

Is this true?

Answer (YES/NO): NO